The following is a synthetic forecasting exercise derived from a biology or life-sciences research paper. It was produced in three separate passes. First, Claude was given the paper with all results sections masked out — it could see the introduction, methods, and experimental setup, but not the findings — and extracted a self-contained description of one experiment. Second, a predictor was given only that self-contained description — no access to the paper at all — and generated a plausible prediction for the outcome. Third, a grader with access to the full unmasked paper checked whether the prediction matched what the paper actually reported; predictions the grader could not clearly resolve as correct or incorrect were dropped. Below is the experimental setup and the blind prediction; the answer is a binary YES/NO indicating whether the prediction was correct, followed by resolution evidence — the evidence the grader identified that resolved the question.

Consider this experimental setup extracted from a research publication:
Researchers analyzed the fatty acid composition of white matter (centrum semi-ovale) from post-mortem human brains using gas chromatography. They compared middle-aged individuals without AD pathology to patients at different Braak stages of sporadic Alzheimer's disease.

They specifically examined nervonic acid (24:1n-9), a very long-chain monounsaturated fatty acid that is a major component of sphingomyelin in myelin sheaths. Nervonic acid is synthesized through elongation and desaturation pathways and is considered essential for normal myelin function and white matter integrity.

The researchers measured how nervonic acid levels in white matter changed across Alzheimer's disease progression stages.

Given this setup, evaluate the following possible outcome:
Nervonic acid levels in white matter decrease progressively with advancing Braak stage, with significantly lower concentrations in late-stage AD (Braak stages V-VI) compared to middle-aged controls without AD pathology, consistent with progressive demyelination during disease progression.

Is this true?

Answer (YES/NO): NO